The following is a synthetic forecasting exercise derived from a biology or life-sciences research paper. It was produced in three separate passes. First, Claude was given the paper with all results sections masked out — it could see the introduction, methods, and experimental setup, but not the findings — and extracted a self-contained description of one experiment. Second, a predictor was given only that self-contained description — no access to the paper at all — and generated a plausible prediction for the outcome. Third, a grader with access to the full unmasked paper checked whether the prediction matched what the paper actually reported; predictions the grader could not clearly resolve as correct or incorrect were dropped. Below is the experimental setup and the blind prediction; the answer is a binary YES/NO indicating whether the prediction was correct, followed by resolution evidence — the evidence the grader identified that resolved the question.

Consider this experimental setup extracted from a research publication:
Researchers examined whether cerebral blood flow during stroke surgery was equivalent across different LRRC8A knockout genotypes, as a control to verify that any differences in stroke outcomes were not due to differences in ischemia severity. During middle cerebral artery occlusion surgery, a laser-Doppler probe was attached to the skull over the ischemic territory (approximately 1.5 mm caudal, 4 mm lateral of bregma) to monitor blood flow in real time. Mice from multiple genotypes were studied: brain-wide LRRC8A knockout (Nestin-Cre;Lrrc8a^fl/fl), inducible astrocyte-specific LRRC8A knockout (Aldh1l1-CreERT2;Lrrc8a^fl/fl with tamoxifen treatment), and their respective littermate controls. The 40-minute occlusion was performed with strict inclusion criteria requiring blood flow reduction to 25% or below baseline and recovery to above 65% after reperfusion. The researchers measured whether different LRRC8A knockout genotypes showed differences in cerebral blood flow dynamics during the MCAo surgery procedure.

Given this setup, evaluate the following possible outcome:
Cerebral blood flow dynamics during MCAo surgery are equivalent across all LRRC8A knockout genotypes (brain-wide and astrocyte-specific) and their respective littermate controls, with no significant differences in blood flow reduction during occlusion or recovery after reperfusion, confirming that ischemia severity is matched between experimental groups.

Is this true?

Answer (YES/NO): NO